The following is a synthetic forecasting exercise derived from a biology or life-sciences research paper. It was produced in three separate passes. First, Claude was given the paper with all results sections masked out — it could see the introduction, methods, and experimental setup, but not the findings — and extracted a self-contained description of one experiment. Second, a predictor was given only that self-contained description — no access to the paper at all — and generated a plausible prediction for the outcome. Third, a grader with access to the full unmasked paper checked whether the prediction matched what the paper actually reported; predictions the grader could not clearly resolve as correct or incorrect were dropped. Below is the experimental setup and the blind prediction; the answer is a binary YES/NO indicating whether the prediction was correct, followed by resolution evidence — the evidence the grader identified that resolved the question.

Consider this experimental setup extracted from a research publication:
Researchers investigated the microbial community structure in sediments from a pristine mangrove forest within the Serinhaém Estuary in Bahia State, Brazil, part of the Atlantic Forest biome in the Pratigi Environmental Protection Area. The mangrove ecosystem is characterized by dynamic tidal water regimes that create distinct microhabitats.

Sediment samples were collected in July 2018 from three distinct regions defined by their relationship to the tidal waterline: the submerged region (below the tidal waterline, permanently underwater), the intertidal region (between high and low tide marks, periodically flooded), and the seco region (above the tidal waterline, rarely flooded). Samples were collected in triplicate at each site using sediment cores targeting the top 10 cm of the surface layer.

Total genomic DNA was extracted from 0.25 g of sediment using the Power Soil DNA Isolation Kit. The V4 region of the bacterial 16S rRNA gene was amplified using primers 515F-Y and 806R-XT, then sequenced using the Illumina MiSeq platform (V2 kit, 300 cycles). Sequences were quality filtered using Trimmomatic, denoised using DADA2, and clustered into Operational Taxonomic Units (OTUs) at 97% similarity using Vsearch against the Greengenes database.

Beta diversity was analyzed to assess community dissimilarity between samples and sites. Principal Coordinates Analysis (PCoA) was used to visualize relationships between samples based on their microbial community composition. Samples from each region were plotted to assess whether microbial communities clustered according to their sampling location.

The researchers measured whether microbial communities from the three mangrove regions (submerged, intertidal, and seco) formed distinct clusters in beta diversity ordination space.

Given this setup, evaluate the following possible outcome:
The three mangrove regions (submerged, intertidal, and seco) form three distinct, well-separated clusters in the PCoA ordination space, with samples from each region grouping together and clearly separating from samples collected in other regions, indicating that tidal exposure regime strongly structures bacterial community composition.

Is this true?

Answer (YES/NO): NO